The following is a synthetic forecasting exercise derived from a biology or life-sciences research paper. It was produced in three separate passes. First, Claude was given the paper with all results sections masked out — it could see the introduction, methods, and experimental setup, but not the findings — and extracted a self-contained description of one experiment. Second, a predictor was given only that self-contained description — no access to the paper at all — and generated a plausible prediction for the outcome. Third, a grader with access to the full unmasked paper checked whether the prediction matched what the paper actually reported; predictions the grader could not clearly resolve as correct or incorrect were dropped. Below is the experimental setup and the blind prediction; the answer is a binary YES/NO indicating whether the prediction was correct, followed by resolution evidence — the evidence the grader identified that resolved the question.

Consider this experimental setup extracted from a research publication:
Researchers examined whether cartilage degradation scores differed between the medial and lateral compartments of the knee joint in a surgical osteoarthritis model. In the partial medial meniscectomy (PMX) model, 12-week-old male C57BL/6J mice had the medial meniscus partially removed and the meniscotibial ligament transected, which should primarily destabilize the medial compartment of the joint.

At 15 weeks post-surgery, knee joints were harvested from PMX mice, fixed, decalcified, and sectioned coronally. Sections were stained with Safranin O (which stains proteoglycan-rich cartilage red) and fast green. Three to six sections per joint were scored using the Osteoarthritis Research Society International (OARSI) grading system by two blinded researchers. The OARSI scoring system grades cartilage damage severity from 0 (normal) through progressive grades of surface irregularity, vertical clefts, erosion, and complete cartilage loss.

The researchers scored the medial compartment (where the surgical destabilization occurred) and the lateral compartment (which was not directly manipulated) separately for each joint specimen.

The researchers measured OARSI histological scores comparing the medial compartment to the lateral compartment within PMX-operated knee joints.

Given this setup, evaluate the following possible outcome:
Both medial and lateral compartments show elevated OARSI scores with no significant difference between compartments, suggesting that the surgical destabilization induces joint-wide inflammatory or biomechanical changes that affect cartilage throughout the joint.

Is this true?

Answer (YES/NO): NO